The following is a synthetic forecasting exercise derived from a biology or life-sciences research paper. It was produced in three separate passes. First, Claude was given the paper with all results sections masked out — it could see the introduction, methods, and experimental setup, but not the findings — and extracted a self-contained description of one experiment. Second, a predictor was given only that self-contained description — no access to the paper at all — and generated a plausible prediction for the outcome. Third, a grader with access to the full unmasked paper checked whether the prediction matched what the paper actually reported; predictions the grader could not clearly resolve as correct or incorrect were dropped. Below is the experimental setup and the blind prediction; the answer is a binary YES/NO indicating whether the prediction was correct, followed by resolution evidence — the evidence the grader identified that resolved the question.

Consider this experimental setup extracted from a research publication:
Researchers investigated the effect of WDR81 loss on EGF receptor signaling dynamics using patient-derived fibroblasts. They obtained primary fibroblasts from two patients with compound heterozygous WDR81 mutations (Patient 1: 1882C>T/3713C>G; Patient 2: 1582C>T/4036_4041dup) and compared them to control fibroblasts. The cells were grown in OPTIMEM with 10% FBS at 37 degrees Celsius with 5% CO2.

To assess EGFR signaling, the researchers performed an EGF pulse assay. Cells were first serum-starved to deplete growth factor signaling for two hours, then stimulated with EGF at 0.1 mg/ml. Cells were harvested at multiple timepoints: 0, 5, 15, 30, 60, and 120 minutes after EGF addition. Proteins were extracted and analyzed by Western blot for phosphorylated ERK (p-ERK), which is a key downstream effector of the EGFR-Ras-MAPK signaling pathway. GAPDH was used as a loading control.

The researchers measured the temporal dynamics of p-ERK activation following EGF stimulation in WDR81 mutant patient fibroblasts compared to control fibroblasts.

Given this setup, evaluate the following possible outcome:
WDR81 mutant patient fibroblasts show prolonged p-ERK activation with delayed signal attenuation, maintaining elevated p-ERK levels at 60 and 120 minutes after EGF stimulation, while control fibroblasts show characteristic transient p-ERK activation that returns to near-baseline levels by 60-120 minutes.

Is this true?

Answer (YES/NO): NO